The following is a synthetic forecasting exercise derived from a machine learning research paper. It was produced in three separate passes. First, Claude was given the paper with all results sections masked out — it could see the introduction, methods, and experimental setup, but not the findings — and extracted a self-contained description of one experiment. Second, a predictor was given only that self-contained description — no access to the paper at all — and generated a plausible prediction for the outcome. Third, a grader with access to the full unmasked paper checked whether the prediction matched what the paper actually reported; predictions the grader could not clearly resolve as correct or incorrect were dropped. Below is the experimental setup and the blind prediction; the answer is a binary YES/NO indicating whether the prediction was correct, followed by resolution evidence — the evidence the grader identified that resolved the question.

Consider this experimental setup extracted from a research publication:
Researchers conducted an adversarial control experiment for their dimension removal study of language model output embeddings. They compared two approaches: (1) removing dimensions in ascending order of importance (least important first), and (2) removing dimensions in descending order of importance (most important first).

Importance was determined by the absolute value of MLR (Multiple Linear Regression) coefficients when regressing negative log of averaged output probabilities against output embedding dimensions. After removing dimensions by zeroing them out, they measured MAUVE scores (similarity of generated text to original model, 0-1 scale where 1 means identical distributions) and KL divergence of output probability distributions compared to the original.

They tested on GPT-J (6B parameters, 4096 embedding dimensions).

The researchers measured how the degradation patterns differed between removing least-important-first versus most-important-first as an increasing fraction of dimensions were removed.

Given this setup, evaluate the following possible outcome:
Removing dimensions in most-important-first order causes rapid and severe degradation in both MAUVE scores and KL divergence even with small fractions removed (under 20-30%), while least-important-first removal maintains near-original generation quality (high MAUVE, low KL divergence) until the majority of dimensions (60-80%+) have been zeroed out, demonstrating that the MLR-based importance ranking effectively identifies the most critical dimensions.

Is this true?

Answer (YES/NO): NO